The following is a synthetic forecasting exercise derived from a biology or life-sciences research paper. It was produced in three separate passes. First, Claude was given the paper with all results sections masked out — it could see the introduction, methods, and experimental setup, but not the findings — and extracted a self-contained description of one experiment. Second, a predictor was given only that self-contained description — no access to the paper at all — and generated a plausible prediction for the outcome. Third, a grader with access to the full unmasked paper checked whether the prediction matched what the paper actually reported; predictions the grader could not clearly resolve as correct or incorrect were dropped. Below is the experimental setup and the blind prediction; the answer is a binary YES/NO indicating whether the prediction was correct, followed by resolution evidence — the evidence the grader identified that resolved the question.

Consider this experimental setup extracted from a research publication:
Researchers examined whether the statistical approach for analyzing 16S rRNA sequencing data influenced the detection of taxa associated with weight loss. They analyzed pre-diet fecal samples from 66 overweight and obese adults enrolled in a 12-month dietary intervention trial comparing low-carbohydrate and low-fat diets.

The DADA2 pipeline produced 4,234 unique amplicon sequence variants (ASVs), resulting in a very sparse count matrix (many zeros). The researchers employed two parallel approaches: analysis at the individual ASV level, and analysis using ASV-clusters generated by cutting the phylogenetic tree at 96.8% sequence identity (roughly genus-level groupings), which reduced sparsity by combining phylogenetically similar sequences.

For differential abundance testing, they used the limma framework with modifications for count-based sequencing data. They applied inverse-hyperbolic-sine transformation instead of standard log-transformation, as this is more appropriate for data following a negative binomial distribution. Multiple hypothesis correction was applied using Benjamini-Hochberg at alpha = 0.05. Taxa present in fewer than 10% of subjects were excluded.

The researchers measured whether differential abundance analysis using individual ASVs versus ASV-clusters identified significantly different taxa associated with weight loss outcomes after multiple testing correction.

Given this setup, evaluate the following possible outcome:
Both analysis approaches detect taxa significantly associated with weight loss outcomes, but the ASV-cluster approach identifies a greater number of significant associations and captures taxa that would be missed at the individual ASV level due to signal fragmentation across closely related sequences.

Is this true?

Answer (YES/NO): NO